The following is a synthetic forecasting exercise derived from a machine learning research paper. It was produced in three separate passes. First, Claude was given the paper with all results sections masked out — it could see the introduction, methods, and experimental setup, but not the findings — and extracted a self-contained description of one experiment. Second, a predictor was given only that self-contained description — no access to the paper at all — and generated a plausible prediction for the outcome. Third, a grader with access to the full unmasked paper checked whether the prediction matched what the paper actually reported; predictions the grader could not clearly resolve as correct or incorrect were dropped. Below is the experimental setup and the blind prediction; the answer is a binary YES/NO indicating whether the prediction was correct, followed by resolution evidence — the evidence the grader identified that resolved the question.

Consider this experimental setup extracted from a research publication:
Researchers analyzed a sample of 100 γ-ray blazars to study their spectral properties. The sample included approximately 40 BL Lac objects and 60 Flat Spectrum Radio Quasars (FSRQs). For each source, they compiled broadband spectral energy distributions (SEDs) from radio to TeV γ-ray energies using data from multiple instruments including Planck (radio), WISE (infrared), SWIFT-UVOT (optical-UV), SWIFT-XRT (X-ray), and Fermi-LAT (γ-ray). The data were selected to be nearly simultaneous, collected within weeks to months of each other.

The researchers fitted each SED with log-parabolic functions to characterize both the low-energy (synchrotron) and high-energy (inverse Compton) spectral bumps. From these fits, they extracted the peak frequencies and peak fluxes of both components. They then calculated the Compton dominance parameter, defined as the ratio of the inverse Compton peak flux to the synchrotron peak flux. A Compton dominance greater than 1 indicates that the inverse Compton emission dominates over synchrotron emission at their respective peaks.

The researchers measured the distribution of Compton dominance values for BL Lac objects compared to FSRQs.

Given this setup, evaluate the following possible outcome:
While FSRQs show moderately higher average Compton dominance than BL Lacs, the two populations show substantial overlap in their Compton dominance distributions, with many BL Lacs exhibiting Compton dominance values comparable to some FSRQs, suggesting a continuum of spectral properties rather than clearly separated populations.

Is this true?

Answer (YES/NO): NO